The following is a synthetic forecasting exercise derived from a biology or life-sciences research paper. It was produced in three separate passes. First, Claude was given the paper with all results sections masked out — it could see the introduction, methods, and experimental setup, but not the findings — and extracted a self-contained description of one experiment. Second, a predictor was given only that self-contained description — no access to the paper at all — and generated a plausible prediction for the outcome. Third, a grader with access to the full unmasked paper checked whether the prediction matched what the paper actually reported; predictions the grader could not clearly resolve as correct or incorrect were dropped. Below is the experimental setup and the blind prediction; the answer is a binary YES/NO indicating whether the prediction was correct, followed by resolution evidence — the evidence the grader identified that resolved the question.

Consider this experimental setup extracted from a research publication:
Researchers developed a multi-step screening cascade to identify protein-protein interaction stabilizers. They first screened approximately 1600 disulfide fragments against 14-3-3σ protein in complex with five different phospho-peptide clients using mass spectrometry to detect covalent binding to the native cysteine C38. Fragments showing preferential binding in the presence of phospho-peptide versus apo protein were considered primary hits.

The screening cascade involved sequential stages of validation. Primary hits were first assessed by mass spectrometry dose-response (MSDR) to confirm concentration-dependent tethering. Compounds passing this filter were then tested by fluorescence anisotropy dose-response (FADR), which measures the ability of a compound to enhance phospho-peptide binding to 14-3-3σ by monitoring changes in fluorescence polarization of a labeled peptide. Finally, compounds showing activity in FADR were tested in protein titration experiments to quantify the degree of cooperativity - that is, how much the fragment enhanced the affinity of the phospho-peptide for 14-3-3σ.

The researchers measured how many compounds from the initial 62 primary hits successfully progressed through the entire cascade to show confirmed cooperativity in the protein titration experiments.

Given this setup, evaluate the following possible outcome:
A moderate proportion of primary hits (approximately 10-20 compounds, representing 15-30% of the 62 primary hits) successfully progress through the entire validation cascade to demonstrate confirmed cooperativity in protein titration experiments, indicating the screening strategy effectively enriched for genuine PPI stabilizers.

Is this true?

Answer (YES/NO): NO